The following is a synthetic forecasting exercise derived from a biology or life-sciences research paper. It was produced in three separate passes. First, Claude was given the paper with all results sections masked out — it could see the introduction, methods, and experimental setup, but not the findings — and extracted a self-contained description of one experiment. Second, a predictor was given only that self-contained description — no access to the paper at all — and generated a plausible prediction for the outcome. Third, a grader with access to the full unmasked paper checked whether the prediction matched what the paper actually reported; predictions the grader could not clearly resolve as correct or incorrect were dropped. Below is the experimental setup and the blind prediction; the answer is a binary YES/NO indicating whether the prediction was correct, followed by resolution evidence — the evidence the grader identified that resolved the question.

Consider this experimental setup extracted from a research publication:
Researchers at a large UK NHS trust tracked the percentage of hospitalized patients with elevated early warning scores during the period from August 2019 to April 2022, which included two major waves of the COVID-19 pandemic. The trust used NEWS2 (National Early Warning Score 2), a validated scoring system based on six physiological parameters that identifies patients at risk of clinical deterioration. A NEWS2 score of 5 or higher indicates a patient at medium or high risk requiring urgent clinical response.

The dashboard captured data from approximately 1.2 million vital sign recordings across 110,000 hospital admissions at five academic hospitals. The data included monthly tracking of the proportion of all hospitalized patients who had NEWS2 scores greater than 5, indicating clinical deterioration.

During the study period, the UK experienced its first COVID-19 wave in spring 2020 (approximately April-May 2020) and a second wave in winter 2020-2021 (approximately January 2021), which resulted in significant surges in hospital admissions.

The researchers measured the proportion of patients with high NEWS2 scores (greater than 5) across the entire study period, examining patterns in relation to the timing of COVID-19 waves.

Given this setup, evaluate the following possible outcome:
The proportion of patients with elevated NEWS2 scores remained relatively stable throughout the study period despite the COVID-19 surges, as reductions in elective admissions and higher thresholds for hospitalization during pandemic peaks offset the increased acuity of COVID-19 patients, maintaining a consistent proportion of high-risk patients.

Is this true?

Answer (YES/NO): NO